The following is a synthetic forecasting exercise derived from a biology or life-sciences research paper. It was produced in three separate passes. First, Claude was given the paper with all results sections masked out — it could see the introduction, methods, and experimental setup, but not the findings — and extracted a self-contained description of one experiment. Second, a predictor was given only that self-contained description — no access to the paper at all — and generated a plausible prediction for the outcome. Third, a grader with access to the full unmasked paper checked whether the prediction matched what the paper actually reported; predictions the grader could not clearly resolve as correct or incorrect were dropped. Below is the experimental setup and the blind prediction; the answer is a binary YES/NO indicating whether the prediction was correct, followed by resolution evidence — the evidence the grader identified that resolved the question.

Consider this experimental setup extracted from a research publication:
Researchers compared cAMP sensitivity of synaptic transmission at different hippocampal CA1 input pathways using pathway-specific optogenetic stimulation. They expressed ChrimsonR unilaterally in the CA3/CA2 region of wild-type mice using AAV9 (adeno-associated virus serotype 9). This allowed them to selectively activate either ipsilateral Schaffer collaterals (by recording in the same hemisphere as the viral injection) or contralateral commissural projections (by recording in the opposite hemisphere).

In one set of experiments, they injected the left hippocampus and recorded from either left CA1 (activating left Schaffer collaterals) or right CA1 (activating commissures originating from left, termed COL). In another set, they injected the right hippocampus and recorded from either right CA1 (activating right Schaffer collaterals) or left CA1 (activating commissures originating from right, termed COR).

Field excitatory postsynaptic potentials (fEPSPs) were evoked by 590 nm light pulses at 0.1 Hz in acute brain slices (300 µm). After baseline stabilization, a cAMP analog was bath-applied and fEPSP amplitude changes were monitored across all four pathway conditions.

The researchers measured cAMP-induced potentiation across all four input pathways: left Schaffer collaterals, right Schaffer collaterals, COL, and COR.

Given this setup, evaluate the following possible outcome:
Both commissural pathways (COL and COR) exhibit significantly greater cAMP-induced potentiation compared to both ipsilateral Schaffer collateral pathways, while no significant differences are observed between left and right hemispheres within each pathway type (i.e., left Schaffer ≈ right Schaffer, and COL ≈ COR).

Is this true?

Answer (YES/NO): NO